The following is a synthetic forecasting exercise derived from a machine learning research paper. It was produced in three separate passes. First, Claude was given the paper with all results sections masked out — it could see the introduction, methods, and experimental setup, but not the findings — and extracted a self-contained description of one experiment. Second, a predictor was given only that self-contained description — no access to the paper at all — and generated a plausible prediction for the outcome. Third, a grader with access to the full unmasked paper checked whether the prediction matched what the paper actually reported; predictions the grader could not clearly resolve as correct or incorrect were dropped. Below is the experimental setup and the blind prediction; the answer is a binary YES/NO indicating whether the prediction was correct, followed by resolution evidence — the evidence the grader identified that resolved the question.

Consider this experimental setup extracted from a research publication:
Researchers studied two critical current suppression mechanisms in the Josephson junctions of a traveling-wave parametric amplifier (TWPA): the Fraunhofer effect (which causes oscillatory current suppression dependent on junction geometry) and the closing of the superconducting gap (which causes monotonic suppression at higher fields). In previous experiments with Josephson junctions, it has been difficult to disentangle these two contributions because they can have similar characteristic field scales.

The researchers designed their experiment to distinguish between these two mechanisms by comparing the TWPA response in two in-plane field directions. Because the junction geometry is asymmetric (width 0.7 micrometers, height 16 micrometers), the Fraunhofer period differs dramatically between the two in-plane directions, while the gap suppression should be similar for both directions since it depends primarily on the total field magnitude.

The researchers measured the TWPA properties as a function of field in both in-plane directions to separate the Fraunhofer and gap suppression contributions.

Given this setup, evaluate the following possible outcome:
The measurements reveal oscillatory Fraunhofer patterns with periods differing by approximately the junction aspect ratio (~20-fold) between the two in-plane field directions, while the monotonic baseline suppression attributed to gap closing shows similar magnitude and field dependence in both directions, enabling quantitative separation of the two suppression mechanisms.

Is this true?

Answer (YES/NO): YES